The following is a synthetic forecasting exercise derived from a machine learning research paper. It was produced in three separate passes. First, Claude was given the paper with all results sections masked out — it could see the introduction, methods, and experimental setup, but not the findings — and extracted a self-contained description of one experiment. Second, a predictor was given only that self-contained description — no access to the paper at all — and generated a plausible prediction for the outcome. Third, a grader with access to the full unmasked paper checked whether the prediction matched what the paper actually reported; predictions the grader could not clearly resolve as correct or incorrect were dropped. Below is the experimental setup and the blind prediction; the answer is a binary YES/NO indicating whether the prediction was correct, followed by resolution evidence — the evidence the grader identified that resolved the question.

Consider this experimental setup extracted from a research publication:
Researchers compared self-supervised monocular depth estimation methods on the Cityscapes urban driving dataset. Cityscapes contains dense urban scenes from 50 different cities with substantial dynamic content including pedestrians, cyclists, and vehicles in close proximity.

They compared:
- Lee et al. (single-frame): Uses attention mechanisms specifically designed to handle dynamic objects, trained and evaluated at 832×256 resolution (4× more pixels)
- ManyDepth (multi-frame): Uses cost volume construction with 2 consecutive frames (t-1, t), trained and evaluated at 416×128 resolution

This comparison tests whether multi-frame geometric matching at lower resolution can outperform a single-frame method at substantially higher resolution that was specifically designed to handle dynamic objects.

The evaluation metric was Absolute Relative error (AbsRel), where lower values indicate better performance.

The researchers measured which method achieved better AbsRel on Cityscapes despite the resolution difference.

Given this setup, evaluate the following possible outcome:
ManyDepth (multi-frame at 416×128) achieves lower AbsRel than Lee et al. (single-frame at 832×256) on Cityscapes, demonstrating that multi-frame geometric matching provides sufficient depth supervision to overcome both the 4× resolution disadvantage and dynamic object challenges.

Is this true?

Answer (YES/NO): YES